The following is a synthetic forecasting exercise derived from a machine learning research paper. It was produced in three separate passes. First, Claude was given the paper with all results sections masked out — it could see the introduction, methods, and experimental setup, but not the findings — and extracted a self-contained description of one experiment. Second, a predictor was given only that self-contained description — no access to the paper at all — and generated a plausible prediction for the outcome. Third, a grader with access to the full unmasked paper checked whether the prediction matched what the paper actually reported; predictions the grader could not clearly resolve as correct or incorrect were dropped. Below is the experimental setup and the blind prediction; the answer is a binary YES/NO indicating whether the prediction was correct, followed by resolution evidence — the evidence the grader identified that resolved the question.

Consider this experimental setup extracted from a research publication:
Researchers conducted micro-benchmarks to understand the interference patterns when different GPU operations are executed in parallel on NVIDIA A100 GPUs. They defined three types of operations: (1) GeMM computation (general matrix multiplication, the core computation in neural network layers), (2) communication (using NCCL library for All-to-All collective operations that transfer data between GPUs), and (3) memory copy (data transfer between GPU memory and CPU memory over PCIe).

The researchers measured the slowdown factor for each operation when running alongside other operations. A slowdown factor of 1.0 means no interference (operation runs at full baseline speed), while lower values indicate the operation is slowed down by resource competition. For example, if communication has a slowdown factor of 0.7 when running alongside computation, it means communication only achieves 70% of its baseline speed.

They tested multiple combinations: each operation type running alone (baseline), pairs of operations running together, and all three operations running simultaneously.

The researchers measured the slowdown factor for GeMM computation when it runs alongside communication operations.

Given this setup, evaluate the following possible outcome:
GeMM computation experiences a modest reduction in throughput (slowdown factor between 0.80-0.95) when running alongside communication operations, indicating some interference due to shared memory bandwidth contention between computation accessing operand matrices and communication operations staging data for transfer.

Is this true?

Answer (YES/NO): NO